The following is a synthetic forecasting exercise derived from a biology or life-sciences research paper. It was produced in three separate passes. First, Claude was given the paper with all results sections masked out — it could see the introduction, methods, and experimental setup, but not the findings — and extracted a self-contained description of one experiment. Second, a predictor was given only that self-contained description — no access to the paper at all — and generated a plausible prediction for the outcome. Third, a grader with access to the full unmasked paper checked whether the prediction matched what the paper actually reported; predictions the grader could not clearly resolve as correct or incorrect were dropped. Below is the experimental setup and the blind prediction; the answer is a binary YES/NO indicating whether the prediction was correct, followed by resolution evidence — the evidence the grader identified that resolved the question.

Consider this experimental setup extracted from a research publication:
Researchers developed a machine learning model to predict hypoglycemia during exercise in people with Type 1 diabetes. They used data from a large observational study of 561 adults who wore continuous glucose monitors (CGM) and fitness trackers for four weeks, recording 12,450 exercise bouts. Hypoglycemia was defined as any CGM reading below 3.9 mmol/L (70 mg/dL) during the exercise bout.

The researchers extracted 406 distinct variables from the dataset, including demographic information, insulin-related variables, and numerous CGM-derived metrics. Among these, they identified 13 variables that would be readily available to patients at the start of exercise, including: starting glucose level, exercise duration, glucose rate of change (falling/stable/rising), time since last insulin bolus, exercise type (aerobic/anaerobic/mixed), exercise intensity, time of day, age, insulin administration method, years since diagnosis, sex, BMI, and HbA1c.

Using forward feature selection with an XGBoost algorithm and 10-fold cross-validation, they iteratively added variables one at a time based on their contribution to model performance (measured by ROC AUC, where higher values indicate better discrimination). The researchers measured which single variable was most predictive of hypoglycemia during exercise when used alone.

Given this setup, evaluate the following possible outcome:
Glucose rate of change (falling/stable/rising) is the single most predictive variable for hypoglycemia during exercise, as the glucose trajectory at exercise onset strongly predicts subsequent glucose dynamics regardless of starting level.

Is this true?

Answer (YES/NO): NO